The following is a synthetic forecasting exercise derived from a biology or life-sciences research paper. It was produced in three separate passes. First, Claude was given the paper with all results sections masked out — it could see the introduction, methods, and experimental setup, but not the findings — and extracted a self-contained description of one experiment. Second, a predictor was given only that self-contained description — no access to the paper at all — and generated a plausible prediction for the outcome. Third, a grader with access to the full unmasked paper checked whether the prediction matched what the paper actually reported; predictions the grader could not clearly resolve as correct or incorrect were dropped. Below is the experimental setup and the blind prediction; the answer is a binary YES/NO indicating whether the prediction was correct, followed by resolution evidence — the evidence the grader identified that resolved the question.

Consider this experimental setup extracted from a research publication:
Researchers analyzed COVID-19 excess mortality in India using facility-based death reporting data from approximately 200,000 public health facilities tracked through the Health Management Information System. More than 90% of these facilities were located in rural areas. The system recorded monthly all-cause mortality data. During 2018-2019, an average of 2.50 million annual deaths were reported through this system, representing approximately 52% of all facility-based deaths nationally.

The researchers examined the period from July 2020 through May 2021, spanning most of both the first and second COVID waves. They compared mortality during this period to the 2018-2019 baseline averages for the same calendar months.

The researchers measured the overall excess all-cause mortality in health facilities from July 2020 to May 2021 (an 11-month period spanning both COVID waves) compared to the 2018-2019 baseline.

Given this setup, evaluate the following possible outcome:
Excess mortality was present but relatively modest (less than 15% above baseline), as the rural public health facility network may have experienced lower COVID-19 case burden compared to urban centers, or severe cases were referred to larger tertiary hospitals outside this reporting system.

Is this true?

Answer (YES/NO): NO